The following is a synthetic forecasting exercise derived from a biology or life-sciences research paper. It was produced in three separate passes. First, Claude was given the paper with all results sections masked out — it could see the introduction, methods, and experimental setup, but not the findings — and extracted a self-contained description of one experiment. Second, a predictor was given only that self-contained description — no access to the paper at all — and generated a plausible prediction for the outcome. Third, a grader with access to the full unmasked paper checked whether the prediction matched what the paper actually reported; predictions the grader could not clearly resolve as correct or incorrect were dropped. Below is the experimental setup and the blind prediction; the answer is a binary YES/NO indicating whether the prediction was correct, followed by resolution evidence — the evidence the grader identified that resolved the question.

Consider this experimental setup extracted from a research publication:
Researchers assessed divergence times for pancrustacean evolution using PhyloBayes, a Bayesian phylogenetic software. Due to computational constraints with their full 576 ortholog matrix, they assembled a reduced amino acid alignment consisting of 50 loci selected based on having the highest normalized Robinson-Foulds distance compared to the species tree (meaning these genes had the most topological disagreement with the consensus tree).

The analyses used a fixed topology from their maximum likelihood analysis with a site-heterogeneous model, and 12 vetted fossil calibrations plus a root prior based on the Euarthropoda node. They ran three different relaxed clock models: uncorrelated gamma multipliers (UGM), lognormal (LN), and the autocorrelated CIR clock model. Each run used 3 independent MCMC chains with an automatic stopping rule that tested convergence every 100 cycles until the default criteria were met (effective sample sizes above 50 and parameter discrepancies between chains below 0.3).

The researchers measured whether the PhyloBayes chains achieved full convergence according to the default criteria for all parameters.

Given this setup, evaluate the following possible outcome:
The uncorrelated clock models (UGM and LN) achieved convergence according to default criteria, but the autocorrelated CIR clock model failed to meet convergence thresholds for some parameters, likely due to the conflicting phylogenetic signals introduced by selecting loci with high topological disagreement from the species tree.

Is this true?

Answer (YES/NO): NO